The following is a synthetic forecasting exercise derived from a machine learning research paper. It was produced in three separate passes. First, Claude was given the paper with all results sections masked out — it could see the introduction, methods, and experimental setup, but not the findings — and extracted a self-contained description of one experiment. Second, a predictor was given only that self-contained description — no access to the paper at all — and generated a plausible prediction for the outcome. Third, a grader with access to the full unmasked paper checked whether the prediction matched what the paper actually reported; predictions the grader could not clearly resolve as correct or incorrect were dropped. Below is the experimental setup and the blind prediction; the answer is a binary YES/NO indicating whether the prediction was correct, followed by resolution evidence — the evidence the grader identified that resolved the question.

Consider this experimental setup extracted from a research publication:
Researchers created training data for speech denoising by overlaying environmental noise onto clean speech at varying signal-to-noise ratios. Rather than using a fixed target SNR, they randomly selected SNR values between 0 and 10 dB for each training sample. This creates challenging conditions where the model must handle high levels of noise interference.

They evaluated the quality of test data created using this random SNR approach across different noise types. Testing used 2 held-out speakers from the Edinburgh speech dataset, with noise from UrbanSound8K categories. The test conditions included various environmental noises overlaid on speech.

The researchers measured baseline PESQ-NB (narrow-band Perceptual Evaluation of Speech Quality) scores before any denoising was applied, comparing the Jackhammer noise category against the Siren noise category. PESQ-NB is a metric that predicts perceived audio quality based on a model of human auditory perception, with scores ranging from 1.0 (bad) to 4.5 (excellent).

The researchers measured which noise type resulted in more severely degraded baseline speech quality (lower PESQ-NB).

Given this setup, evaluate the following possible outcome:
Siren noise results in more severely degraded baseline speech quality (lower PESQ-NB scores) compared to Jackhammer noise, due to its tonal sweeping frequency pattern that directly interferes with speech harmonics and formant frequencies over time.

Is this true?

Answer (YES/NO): NO